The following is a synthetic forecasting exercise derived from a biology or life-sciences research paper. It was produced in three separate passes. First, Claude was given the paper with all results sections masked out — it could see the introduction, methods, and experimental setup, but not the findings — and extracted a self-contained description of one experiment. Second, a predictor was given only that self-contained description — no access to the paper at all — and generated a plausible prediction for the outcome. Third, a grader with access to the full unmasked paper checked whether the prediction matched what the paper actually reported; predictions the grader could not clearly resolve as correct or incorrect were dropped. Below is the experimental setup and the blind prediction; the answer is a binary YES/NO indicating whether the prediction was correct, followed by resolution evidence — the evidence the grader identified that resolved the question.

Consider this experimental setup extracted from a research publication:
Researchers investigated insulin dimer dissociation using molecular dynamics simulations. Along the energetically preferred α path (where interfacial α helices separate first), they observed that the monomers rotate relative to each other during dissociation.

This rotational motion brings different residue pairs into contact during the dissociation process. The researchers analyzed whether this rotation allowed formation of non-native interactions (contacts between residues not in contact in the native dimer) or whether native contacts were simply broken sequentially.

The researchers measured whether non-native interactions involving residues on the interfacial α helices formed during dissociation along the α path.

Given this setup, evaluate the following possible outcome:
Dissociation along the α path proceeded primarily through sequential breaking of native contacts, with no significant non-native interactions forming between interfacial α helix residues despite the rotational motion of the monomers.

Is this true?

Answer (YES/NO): NO